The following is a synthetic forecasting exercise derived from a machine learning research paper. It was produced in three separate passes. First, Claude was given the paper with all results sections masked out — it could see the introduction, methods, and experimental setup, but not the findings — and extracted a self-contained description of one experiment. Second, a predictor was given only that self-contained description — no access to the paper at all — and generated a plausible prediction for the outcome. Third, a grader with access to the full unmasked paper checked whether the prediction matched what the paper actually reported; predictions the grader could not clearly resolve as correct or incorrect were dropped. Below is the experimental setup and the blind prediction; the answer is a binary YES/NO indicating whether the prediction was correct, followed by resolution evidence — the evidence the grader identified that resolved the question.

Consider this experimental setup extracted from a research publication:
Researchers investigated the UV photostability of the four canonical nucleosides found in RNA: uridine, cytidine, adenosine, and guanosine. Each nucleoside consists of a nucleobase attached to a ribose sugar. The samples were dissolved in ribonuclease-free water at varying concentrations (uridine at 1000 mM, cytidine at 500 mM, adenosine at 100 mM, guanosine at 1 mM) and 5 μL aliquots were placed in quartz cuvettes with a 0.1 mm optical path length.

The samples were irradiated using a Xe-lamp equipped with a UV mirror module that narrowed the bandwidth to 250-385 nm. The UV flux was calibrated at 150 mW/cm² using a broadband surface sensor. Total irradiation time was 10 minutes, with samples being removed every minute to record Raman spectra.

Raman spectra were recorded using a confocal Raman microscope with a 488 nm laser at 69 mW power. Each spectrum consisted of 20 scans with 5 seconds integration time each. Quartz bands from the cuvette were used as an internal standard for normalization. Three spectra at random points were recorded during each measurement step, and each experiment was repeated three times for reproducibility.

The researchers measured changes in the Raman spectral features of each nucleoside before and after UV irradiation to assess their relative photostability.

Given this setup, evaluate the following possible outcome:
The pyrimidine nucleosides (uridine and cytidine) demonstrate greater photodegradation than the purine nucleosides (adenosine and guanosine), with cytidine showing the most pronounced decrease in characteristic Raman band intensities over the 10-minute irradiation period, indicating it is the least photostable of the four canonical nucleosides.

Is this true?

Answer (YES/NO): NO